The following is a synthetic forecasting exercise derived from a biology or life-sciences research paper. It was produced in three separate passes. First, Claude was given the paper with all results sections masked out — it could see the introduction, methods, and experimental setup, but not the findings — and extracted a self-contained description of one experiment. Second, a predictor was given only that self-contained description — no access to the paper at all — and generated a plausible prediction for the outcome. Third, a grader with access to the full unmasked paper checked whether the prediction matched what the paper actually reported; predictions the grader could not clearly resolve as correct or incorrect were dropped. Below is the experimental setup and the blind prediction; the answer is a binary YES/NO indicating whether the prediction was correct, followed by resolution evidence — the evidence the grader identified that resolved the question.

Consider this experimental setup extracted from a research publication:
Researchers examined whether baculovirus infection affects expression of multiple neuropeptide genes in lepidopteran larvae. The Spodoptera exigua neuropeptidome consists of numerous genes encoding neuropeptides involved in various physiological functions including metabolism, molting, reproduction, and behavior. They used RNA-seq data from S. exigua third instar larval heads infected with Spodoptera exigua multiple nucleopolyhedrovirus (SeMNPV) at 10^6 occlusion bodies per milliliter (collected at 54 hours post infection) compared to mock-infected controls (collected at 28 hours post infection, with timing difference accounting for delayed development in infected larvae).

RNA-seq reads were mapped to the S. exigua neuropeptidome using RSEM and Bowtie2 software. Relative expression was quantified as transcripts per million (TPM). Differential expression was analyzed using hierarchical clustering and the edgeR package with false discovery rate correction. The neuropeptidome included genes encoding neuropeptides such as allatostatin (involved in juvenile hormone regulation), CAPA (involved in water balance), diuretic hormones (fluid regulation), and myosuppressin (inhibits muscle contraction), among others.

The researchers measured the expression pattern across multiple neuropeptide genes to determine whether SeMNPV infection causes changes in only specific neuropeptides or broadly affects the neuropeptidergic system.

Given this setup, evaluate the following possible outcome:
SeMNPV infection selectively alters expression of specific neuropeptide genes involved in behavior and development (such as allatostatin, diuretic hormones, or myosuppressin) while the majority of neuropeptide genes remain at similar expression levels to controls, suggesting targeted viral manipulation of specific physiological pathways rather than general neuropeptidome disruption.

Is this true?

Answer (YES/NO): NO